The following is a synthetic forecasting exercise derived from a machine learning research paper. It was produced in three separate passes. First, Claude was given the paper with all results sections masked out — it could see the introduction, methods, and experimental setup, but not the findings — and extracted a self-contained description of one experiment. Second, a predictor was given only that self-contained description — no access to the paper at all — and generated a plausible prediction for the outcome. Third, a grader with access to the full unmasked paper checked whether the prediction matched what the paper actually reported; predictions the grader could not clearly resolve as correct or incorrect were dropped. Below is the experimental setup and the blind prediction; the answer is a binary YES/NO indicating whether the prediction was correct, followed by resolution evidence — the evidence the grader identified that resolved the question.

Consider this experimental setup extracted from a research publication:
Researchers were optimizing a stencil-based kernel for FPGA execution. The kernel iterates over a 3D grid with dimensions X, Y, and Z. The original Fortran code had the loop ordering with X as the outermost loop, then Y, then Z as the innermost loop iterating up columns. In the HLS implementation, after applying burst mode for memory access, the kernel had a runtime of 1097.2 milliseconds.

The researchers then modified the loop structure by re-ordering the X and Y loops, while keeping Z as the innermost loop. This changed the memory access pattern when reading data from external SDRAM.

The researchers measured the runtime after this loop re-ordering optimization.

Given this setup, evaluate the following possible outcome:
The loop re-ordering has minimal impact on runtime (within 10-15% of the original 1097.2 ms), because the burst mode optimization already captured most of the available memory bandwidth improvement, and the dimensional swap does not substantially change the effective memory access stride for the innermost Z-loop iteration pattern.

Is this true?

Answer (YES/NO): NO